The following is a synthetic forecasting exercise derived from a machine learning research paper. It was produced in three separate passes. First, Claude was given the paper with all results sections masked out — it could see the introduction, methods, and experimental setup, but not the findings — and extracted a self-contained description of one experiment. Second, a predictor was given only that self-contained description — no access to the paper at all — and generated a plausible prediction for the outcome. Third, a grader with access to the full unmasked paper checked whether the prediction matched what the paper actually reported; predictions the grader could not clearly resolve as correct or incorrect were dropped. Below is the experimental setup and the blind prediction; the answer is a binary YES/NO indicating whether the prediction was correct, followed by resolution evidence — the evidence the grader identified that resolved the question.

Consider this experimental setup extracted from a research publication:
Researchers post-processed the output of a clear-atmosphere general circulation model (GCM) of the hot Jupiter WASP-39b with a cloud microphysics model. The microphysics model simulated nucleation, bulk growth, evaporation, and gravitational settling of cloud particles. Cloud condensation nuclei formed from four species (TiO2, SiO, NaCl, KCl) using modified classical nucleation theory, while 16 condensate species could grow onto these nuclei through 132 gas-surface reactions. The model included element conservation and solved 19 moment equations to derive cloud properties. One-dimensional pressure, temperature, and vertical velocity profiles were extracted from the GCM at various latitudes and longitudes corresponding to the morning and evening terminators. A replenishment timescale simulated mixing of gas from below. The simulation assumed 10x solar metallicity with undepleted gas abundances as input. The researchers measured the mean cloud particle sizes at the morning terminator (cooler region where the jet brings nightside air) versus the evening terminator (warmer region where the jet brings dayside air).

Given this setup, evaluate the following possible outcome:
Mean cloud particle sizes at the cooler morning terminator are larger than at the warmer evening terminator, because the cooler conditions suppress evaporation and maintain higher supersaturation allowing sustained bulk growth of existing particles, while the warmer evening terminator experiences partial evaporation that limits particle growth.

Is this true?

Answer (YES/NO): NO